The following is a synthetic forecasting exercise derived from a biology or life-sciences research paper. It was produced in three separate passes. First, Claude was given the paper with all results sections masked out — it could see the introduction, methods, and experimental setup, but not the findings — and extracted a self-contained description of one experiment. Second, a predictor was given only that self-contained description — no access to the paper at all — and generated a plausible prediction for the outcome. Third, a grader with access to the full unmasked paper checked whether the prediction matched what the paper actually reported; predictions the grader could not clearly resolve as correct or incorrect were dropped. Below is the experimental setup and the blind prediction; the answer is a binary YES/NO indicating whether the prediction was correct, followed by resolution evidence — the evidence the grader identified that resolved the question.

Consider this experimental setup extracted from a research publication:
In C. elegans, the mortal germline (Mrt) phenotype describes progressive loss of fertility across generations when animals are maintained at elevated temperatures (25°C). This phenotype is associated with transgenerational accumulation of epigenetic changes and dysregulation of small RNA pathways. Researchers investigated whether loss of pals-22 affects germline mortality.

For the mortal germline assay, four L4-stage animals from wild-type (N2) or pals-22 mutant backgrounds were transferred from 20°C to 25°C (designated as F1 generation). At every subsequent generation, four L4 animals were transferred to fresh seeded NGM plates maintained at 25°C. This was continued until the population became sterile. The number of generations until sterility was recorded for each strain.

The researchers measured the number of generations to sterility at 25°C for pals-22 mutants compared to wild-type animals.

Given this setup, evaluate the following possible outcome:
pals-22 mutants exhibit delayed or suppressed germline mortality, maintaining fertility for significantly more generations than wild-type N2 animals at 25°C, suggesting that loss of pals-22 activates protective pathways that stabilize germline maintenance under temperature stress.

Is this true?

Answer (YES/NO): NO